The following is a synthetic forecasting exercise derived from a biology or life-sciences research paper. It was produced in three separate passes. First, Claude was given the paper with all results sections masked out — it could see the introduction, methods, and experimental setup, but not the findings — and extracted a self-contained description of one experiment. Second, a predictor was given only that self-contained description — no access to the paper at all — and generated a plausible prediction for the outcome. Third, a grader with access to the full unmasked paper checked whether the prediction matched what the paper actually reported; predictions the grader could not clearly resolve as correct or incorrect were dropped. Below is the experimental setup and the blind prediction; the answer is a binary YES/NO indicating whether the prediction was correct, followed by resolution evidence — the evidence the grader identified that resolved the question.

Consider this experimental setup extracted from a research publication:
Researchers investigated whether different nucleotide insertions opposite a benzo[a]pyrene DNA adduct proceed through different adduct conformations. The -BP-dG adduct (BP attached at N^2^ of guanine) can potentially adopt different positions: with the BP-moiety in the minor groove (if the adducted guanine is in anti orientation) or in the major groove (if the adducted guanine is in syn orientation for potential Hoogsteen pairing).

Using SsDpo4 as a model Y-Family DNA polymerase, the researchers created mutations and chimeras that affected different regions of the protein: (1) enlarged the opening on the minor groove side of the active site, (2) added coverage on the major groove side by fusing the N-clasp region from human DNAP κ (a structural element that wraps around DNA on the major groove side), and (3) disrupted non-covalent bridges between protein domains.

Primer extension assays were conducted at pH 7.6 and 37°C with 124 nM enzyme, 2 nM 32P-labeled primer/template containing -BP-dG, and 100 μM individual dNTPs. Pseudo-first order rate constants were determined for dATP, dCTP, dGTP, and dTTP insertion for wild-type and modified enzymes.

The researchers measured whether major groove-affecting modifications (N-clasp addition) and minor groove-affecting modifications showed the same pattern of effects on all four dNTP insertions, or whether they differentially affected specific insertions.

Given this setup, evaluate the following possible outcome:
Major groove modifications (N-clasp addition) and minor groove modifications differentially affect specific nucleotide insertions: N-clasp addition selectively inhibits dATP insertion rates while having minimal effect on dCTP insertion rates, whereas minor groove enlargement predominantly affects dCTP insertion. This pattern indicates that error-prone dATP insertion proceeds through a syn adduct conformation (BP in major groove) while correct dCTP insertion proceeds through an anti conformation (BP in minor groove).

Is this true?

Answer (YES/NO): NO